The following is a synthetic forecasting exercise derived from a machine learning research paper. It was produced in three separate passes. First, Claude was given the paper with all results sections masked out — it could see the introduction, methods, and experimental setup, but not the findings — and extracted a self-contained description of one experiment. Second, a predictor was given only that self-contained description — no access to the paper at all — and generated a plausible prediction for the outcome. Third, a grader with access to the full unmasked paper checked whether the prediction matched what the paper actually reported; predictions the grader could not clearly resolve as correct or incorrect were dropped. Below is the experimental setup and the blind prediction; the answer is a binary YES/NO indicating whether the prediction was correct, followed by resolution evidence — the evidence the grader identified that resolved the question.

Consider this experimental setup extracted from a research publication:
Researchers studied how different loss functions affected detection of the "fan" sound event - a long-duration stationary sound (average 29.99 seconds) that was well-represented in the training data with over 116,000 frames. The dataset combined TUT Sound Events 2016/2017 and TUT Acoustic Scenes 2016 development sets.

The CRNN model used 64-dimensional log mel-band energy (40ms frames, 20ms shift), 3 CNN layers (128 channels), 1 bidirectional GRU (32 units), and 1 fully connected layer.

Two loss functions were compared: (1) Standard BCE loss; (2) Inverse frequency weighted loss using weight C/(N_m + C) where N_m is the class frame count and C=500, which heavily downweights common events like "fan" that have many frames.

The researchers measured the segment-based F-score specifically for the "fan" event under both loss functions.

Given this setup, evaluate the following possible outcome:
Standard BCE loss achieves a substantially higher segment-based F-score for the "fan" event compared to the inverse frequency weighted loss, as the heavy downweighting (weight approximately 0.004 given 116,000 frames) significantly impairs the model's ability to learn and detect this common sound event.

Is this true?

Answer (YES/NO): YES